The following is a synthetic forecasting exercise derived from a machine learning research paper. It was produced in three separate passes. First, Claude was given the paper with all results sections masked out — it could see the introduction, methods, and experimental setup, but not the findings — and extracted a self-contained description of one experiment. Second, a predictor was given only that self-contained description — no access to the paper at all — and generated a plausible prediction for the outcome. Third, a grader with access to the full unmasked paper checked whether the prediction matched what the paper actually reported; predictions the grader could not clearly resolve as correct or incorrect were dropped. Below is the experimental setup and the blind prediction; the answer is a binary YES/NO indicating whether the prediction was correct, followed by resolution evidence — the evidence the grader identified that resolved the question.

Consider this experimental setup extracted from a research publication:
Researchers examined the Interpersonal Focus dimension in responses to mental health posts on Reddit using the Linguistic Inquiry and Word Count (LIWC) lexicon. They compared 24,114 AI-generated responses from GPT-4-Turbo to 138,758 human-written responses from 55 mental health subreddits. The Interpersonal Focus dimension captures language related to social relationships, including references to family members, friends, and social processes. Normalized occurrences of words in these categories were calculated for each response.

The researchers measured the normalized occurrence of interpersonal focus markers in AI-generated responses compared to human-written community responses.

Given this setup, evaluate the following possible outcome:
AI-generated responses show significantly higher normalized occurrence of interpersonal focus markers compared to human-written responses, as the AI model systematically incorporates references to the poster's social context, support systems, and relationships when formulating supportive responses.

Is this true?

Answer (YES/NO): NO